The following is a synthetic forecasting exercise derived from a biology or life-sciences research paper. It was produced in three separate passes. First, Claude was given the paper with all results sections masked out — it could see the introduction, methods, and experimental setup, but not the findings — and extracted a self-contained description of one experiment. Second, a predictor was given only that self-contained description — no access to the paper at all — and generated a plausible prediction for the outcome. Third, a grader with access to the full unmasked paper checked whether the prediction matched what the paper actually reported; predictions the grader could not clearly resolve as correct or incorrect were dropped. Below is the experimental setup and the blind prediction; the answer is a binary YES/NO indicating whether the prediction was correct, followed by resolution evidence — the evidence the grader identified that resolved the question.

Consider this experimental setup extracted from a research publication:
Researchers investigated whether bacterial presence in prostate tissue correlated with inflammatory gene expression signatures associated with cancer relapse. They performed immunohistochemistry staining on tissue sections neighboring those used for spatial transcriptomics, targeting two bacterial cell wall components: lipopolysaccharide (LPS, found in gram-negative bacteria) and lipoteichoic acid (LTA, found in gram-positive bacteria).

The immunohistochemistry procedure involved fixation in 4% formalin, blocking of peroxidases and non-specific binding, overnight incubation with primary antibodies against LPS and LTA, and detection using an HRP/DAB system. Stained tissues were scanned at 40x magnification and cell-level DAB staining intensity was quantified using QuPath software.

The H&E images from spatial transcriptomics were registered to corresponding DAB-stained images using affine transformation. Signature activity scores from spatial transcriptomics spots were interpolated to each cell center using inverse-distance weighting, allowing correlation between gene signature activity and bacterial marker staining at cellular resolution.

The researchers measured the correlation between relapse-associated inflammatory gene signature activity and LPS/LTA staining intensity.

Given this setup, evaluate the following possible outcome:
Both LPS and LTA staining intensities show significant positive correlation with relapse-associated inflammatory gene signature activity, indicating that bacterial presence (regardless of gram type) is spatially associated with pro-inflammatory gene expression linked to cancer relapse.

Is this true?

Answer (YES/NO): NO